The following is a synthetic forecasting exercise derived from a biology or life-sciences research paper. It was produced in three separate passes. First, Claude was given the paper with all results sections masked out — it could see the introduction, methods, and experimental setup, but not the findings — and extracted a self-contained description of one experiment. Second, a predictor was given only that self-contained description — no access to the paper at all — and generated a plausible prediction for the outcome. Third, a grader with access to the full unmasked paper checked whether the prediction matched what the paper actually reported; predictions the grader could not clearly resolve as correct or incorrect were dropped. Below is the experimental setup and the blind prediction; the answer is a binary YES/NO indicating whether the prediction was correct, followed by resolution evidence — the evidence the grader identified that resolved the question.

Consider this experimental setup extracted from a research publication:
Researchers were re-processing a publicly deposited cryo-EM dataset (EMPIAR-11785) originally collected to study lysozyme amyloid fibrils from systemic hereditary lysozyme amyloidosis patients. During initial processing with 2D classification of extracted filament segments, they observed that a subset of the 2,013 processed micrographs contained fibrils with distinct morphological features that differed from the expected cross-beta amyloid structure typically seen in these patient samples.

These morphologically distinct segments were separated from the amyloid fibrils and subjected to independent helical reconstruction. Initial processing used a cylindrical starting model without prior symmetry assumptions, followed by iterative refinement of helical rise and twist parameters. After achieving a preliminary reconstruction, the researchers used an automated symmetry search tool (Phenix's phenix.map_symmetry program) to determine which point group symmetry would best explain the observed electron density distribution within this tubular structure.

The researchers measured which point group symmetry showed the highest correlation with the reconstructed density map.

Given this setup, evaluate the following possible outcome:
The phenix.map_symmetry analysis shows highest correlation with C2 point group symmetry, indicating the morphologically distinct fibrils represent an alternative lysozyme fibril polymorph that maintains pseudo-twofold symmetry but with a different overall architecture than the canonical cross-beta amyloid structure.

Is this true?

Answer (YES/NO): NO